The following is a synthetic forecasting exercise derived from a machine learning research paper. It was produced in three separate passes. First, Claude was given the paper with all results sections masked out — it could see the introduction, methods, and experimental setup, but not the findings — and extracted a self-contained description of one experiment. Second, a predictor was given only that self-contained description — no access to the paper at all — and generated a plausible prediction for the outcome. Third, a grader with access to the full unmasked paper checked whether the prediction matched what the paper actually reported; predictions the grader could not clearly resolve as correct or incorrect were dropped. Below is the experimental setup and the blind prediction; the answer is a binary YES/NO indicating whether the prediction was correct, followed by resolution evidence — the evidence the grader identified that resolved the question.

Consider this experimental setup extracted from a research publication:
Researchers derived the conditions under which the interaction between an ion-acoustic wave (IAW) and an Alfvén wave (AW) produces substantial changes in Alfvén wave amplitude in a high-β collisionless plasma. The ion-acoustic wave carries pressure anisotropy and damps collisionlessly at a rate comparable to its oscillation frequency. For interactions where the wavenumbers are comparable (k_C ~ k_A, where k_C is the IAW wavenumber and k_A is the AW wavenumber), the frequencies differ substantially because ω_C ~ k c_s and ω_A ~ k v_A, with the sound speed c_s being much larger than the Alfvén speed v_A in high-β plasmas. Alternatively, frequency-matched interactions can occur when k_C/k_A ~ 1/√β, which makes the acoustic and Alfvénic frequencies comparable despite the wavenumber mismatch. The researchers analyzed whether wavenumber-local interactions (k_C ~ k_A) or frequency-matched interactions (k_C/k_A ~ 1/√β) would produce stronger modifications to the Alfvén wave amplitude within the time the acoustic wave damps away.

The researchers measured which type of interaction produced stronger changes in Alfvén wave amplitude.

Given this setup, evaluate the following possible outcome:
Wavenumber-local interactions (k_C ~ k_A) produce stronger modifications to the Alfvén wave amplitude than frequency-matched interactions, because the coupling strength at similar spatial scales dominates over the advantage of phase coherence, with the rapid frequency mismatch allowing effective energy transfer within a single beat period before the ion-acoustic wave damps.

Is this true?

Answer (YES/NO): NO